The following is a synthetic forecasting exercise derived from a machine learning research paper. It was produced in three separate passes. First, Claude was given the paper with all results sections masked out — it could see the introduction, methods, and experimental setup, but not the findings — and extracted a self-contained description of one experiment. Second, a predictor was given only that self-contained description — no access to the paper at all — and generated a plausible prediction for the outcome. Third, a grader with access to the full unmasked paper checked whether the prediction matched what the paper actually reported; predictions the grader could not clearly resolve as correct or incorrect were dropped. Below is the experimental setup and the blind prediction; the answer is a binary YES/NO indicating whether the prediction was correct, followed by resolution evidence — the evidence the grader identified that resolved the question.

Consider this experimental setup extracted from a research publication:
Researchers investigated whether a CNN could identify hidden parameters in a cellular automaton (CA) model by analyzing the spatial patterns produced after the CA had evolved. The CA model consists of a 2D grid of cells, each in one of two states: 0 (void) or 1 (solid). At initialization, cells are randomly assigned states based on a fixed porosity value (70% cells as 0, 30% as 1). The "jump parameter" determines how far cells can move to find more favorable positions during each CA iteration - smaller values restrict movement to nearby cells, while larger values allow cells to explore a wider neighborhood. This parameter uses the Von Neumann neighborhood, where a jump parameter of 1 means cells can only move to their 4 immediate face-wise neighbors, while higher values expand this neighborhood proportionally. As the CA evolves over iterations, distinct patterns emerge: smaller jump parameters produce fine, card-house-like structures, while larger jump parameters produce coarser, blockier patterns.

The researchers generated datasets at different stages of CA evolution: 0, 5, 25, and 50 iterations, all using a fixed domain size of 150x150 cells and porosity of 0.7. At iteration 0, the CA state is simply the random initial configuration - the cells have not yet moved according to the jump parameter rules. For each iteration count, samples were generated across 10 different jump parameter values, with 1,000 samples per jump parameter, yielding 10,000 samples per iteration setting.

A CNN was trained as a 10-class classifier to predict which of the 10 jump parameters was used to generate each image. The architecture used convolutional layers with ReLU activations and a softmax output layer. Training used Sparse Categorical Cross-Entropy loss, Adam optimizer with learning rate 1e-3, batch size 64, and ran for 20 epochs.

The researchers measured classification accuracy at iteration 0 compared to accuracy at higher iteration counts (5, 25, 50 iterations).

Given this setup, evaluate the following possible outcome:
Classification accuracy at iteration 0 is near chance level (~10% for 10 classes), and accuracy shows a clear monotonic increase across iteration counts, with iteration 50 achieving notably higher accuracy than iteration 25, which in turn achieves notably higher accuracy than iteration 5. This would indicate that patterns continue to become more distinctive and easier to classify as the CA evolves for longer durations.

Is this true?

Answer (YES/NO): NO